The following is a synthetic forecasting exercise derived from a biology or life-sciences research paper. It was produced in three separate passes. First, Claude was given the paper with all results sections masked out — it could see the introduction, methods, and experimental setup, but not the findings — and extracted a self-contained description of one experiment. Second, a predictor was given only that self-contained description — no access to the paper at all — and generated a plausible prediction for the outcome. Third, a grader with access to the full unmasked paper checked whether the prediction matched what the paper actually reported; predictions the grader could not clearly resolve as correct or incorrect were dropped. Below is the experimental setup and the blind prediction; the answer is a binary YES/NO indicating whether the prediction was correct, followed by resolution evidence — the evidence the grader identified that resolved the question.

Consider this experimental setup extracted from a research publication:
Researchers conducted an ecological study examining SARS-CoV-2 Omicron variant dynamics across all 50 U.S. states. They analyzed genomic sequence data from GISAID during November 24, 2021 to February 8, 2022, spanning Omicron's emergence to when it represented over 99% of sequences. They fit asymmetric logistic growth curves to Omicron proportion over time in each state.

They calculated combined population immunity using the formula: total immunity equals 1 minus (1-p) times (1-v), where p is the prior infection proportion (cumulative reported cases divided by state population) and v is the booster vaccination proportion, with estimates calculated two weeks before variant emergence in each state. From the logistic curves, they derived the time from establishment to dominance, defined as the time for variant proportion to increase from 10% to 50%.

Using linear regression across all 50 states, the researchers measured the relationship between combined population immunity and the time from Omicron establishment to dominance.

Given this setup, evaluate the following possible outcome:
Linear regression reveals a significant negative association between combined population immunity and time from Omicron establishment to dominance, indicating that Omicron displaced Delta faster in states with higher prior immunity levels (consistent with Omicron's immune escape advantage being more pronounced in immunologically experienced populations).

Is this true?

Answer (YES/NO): NO